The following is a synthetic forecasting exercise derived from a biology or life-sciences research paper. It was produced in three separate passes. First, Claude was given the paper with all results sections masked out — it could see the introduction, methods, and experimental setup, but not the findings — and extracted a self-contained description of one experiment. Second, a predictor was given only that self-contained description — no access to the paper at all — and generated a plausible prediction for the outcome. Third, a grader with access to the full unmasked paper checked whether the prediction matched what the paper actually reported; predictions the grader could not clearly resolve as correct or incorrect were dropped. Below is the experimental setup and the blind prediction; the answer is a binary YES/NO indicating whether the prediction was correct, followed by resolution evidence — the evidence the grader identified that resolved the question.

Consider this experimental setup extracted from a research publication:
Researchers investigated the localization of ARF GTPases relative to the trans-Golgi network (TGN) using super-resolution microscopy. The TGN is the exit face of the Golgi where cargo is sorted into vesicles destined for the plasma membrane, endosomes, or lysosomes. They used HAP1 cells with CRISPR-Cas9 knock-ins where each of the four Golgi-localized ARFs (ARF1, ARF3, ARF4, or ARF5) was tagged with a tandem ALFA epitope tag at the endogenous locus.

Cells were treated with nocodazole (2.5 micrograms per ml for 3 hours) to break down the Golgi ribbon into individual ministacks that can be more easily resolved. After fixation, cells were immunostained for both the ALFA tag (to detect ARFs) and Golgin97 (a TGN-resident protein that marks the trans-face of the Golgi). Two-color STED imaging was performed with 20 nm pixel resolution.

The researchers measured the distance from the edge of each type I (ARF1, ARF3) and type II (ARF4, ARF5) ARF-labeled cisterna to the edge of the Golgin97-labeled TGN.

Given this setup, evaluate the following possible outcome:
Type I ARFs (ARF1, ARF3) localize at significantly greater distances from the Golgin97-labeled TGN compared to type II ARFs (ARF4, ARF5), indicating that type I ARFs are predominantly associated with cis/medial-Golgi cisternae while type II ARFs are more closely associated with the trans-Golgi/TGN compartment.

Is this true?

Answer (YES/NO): NO